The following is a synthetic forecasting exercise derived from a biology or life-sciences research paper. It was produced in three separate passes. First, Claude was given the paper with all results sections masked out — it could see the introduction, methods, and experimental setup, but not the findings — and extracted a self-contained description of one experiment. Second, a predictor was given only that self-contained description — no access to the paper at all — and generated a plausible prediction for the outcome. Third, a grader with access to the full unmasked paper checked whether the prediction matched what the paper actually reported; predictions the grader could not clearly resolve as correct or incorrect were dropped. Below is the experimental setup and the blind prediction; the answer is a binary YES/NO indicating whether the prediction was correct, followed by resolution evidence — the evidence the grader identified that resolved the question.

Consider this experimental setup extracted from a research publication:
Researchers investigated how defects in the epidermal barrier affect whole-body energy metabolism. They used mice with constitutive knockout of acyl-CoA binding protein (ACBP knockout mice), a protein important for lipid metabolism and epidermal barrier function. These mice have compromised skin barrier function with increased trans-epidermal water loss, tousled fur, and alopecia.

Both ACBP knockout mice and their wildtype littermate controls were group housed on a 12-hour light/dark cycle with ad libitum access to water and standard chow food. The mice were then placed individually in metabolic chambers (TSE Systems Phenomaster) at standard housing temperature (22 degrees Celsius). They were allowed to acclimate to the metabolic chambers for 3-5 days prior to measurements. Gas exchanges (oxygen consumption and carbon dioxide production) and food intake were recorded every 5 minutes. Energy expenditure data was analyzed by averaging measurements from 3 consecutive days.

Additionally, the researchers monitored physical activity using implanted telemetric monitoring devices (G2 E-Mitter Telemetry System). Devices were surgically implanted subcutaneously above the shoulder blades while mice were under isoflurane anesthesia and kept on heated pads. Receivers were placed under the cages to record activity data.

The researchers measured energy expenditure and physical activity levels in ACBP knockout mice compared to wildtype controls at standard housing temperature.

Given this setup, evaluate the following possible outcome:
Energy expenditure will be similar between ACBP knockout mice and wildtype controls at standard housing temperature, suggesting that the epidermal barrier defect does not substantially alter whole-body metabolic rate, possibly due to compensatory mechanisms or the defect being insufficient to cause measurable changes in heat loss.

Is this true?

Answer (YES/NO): NO